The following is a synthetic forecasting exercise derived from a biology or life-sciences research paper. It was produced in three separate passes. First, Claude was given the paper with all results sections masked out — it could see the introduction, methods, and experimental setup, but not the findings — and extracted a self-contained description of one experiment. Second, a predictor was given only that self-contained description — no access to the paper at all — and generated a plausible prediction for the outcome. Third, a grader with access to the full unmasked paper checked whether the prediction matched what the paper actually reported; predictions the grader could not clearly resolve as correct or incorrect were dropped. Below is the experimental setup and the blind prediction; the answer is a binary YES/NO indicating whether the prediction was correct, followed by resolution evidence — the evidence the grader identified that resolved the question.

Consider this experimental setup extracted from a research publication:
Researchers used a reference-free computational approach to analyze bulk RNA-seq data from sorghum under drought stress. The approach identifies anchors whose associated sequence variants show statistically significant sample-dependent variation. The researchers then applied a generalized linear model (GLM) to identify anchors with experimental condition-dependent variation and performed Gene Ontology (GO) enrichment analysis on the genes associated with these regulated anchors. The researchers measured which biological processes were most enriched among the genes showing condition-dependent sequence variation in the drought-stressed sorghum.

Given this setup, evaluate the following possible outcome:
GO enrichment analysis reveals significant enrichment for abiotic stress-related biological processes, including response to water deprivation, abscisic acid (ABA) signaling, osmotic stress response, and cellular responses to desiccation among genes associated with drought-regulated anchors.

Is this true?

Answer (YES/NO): NO